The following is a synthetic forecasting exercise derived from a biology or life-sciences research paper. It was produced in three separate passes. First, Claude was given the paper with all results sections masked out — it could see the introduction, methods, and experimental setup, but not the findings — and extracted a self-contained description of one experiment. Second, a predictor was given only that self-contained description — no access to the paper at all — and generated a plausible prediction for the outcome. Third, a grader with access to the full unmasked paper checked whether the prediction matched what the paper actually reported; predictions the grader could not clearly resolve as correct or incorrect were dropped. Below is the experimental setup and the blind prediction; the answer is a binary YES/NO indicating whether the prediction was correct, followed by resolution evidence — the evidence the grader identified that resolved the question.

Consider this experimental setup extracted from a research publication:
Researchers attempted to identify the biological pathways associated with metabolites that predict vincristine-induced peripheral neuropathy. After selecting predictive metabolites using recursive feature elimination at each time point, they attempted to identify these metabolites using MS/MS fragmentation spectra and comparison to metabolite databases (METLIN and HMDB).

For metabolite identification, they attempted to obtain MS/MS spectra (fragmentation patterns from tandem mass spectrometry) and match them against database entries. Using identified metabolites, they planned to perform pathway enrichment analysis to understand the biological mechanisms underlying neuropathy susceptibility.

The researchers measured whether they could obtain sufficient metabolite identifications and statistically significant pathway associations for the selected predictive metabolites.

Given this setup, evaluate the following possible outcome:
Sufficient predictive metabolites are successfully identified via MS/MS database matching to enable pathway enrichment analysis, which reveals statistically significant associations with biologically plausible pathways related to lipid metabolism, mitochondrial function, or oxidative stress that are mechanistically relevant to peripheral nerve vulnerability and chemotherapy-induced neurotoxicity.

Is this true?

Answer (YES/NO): NO